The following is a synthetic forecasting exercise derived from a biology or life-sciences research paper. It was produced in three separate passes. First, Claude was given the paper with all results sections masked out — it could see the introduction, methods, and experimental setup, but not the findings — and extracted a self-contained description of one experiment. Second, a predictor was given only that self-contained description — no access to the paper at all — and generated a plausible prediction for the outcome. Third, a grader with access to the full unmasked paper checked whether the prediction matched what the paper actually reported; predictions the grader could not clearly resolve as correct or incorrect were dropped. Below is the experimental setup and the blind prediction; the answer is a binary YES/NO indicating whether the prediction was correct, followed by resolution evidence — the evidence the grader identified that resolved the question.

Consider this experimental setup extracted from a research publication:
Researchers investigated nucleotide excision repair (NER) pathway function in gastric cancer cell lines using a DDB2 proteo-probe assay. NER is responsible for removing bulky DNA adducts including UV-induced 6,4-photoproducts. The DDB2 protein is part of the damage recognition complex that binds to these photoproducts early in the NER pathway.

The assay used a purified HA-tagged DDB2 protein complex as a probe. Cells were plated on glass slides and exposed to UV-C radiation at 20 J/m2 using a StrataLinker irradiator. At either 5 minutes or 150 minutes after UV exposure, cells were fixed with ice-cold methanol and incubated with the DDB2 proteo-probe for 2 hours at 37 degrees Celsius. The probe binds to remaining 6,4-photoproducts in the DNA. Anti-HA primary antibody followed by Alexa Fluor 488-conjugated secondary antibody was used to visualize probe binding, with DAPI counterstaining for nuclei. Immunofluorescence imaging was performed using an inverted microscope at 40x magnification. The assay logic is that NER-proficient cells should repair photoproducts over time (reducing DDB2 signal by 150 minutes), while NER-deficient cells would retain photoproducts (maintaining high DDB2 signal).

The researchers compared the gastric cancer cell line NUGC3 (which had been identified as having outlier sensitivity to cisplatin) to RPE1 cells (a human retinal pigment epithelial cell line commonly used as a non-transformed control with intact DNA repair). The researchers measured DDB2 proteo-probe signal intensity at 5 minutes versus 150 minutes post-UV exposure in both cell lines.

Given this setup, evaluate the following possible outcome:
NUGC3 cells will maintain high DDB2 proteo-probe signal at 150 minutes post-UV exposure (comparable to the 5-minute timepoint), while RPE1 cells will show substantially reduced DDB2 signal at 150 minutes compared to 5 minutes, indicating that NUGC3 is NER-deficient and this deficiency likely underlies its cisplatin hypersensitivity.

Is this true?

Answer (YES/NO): NO